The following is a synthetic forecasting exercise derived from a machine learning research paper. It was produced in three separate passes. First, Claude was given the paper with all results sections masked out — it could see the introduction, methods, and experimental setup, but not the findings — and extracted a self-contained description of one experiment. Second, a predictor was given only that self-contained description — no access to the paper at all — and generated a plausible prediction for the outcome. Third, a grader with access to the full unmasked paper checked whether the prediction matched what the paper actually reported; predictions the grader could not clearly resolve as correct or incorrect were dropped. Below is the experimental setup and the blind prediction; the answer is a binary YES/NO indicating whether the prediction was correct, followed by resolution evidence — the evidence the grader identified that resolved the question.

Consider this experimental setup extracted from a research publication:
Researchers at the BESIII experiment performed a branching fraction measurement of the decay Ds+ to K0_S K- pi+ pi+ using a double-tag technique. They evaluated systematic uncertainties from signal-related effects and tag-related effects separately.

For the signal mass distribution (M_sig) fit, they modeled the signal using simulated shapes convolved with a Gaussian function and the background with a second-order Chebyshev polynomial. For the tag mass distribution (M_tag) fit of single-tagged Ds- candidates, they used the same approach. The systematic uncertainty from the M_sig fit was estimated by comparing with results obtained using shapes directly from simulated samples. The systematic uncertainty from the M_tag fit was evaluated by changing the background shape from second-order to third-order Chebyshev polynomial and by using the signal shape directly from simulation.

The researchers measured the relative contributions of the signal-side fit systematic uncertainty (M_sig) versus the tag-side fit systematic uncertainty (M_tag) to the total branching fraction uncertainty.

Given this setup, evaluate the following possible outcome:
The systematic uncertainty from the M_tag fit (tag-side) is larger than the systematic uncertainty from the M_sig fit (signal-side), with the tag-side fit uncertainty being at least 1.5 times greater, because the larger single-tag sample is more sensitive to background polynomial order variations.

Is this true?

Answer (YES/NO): NO